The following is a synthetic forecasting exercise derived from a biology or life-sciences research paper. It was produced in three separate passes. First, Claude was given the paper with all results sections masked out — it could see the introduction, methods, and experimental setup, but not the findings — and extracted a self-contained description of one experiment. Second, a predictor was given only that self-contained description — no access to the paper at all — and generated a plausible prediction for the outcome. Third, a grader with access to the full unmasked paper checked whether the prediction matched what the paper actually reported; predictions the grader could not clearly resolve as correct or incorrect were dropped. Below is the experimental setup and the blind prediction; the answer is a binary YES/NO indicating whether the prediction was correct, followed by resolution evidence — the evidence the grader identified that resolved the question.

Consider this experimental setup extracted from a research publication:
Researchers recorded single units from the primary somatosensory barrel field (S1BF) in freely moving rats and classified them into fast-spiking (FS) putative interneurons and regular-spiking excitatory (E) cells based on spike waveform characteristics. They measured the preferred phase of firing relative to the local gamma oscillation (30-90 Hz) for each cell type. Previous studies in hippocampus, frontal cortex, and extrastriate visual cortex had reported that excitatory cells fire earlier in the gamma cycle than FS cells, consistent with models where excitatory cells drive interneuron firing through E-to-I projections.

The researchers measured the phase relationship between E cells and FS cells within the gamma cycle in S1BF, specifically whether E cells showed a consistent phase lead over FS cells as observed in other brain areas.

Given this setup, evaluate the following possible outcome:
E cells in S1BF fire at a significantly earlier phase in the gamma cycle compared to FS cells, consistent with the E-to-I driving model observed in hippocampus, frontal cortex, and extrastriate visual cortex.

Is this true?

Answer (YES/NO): NO